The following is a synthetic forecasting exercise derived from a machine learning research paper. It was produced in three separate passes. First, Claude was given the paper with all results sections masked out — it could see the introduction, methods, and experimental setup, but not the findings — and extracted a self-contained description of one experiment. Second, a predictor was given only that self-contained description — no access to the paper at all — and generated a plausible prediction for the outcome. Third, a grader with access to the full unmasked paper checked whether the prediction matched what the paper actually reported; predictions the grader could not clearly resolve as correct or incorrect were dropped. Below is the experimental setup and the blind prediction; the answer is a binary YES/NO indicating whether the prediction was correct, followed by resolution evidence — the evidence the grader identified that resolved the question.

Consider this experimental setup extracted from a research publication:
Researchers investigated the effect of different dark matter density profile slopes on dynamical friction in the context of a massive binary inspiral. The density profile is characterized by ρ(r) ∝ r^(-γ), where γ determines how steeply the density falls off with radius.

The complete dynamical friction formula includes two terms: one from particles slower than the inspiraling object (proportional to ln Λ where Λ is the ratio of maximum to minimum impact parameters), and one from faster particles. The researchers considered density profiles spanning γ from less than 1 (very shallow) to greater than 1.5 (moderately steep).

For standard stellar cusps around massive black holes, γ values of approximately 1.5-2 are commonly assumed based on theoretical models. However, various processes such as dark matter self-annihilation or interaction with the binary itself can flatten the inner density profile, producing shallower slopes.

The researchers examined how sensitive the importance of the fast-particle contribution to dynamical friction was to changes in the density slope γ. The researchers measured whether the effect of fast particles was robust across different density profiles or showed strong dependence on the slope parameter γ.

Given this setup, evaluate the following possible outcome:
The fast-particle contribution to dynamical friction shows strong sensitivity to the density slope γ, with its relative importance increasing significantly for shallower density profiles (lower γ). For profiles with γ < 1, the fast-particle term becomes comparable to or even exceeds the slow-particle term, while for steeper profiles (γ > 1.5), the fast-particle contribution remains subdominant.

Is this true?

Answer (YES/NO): YES